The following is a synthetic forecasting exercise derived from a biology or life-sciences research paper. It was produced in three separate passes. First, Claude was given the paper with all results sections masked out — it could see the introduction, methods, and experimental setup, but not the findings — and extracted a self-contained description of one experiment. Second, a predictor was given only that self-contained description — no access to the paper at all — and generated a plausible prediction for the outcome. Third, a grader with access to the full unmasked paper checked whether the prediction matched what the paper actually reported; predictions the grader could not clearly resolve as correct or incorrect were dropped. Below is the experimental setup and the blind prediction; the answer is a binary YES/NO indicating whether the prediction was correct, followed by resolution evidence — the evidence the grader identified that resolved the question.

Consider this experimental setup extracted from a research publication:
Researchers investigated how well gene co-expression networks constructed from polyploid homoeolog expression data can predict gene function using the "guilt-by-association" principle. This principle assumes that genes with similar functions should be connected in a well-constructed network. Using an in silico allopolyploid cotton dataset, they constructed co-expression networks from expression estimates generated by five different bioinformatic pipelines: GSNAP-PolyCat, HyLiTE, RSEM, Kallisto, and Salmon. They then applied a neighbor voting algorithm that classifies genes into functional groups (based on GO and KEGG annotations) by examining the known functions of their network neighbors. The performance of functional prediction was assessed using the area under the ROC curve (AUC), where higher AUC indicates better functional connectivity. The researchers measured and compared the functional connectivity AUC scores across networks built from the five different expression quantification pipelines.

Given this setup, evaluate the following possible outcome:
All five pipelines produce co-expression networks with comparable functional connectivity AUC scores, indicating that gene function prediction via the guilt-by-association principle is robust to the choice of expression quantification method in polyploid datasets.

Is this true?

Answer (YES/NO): YES